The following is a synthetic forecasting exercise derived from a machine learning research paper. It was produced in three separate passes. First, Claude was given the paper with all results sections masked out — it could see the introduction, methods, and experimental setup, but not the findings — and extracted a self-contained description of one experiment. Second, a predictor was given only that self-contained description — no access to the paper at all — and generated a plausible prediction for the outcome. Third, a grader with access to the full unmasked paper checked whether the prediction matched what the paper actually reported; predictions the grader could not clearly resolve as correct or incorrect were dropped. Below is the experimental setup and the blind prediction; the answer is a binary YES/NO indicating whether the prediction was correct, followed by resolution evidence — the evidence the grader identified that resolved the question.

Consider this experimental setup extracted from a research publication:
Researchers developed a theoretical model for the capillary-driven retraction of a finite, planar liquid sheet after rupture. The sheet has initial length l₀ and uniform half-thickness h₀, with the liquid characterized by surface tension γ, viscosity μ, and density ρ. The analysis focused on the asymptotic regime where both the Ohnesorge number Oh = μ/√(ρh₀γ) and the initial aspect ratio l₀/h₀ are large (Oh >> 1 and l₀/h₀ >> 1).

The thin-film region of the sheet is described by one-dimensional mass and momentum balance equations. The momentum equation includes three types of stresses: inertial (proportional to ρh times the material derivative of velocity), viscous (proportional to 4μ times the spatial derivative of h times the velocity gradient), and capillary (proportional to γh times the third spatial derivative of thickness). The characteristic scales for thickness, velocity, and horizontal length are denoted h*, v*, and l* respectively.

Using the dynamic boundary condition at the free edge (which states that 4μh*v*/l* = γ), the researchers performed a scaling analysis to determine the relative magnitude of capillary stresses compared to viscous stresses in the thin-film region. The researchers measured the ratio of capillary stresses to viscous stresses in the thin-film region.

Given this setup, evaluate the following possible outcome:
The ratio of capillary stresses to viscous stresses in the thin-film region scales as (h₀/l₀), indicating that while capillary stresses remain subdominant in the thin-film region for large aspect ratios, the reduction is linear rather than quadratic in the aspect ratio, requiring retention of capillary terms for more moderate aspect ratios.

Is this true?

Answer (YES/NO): NO